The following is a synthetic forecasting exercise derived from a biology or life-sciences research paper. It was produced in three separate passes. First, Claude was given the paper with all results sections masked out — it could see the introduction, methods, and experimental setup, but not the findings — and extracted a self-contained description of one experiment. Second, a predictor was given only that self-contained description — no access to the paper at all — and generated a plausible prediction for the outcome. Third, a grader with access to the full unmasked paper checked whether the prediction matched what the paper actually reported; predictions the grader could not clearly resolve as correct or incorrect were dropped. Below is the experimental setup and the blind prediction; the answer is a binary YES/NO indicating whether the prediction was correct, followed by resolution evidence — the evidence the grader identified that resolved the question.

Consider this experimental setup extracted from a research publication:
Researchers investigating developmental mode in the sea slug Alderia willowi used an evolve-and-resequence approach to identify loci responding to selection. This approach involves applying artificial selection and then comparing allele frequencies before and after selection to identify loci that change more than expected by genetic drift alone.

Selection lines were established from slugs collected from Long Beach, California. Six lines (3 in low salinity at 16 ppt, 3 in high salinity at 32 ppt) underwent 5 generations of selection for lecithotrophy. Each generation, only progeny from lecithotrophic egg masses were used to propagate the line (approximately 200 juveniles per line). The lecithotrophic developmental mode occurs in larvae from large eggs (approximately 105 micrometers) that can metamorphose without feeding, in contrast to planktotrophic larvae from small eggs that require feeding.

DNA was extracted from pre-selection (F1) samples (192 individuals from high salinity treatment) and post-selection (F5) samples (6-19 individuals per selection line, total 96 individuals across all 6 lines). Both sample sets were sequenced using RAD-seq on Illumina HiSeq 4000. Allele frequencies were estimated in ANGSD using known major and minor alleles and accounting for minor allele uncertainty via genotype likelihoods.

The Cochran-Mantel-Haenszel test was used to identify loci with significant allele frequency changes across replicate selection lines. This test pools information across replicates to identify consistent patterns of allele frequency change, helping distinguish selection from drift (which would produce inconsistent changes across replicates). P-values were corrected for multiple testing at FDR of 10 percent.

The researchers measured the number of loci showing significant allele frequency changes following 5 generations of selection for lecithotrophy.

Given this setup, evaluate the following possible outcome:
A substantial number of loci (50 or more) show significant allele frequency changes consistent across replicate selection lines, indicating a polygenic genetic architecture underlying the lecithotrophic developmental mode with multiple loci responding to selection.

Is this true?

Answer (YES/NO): YES